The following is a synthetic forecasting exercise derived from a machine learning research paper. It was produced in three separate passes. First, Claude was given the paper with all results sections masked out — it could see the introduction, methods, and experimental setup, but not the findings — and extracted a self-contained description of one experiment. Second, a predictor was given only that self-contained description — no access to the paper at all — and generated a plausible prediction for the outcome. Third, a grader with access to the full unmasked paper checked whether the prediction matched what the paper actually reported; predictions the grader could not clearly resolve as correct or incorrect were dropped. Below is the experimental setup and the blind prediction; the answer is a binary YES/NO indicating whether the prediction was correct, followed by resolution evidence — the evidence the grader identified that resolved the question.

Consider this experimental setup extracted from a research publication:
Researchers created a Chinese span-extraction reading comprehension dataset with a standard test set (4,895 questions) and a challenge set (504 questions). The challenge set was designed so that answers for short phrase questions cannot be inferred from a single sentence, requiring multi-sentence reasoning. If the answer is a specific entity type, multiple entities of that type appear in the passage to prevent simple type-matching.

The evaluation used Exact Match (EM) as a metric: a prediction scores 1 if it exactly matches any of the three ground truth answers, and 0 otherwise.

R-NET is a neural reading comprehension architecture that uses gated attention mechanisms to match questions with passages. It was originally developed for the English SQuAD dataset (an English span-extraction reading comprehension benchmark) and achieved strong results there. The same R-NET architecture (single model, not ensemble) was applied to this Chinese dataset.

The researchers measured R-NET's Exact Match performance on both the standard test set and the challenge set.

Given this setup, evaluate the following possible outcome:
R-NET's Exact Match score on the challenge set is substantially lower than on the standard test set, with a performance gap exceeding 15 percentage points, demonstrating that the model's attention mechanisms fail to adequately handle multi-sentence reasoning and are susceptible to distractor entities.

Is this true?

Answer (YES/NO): YES